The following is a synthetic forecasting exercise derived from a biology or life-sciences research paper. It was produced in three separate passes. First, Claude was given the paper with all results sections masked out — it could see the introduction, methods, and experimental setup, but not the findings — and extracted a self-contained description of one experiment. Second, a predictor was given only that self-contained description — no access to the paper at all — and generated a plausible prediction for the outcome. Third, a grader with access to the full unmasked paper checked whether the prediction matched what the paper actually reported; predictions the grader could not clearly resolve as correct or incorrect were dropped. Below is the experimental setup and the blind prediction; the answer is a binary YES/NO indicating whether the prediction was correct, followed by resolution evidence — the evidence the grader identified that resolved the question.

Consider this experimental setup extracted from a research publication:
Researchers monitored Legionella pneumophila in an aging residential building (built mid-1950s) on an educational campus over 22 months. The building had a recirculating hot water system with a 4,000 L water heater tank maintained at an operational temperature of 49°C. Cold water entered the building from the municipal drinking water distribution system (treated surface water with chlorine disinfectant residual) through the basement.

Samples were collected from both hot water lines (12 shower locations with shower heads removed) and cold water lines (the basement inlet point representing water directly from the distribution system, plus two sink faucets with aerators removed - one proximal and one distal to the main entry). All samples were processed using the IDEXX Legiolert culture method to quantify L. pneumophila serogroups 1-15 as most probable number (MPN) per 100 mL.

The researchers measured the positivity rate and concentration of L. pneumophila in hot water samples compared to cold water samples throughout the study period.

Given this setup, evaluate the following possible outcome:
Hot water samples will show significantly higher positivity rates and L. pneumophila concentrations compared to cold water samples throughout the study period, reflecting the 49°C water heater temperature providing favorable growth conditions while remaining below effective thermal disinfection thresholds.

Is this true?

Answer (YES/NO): YES